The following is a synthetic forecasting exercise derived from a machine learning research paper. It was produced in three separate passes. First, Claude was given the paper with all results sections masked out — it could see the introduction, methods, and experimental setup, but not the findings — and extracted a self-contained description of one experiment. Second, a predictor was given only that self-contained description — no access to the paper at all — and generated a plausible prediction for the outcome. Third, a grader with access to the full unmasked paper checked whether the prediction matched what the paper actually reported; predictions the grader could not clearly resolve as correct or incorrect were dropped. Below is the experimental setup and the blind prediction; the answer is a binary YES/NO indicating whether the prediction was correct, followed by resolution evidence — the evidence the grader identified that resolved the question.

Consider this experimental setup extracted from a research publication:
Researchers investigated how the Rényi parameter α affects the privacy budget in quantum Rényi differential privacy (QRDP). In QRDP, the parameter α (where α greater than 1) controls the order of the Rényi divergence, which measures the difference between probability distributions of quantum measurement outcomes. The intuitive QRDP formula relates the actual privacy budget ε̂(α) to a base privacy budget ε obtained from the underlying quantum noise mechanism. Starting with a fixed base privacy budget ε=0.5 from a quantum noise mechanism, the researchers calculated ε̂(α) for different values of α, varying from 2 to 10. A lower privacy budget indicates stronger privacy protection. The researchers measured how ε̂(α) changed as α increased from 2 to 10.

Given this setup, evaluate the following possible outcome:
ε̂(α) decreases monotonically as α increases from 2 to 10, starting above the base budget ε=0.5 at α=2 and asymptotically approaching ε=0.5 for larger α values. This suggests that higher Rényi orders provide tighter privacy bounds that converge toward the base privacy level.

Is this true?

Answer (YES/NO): NO